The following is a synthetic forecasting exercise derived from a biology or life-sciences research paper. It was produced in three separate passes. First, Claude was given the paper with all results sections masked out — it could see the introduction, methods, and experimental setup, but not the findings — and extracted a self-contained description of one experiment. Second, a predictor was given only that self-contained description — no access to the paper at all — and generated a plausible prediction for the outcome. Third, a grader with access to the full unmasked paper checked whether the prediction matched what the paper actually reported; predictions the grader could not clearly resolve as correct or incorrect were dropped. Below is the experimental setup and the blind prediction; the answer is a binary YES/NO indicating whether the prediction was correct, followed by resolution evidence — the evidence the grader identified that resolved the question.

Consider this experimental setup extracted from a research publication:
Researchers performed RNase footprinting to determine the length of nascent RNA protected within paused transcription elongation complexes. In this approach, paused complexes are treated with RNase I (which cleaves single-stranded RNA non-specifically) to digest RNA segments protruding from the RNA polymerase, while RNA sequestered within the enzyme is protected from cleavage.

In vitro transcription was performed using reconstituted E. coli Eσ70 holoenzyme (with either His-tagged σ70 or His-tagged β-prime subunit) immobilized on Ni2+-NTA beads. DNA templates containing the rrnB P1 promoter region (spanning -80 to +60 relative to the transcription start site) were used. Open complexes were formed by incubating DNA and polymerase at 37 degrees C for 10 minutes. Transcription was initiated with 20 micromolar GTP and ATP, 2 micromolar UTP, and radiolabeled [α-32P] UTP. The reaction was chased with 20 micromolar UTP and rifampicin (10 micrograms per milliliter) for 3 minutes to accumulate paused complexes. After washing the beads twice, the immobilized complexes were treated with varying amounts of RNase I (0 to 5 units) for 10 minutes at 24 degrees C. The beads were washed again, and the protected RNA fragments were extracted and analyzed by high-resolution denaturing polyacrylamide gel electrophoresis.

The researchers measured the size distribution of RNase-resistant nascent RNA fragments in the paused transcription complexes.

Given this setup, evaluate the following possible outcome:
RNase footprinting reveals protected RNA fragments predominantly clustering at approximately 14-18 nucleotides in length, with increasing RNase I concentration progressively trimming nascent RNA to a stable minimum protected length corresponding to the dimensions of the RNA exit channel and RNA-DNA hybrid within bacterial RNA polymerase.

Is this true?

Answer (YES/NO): YES